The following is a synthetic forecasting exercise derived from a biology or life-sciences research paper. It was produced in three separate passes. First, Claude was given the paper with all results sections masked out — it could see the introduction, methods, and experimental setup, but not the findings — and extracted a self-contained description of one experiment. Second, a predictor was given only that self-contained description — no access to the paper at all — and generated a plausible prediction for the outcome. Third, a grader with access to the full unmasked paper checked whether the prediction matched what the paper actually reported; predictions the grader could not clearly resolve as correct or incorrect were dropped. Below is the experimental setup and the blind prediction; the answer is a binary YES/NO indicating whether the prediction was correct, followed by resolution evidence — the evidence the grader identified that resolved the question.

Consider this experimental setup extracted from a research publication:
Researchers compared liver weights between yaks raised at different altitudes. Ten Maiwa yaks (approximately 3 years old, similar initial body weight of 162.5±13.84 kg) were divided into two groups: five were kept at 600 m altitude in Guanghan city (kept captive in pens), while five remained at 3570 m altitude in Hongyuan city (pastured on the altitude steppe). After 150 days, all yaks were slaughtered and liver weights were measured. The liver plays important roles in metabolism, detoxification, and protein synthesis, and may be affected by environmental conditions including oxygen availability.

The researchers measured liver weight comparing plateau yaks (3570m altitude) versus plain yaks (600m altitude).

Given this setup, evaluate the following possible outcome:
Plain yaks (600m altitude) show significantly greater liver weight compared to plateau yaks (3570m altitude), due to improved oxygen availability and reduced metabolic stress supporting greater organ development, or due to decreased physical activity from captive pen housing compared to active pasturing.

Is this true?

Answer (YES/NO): NO